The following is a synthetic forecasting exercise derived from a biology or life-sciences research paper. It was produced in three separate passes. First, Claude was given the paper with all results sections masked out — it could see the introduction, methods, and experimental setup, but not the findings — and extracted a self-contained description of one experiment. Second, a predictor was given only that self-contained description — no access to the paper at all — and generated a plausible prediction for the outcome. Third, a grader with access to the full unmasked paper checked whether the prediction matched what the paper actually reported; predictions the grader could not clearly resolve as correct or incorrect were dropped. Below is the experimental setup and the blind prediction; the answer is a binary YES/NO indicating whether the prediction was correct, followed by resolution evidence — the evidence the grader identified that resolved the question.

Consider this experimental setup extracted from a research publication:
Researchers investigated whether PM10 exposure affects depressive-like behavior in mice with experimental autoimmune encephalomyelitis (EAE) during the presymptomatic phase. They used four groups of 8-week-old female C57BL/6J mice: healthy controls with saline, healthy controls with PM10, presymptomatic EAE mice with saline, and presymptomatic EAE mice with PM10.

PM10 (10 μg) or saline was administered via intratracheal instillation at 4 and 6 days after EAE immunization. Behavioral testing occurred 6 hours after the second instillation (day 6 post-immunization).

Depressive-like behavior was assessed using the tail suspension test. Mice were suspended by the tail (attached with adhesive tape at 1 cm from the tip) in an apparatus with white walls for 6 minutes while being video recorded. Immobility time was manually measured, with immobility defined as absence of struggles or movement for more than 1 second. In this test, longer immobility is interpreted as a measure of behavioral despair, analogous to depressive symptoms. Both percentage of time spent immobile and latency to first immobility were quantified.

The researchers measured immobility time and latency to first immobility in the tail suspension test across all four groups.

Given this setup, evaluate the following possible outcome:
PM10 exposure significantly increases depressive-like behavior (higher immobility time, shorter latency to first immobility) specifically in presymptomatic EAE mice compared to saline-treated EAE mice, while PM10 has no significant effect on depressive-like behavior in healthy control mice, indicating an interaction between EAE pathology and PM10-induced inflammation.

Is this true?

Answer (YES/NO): NO